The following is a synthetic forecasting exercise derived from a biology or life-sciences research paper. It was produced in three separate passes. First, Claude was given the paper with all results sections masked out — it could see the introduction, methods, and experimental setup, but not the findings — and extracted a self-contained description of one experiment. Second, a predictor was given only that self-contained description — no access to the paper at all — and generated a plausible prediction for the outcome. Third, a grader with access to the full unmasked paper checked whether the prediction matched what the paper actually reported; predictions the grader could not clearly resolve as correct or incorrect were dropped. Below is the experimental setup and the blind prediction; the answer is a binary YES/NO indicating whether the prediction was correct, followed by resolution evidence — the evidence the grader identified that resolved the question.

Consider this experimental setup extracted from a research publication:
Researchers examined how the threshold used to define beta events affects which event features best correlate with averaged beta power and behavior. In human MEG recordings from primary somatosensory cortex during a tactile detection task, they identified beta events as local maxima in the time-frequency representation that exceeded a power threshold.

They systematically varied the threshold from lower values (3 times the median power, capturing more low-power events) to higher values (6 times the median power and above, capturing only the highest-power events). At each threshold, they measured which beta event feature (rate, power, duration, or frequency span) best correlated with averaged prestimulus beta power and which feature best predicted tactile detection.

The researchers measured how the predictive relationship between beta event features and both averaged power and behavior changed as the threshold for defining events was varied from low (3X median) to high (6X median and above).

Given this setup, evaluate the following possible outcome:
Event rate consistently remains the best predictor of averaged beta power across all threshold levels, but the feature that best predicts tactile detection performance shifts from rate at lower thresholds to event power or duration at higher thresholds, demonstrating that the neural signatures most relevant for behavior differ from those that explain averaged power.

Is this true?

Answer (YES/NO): NO